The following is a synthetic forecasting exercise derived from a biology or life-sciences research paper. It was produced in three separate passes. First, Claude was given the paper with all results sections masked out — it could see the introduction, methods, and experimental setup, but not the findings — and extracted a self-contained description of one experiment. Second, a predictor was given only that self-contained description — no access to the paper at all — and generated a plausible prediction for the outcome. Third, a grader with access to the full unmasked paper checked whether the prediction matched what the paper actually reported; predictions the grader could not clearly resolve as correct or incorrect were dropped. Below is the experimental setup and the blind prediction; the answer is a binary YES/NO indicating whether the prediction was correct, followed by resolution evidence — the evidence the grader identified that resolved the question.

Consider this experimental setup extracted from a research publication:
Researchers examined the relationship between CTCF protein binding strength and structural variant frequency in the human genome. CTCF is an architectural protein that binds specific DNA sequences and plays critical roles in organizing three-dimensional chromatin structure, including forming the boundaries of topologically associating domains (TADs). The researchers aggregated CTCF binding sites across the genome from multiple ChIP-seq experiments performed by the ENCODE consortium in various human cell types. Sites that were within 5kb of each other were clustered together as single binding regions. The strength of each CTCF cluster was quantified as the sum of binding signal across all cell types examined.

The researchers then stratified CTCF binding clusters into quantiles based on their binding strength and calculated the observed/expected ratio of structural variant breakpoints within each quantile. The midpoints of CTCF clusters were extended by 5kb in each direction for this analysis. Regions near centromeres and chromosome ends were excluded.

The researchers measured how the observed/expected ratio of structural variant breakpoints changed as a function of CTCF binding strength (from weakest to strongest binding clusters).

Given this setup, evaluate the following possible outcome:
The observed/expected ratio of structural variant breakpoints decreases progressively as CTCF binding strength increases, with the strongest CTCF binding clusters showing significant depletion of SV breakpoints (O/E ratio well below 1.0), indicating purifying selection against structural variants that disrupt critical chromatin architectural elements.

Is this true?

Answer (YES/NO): YES